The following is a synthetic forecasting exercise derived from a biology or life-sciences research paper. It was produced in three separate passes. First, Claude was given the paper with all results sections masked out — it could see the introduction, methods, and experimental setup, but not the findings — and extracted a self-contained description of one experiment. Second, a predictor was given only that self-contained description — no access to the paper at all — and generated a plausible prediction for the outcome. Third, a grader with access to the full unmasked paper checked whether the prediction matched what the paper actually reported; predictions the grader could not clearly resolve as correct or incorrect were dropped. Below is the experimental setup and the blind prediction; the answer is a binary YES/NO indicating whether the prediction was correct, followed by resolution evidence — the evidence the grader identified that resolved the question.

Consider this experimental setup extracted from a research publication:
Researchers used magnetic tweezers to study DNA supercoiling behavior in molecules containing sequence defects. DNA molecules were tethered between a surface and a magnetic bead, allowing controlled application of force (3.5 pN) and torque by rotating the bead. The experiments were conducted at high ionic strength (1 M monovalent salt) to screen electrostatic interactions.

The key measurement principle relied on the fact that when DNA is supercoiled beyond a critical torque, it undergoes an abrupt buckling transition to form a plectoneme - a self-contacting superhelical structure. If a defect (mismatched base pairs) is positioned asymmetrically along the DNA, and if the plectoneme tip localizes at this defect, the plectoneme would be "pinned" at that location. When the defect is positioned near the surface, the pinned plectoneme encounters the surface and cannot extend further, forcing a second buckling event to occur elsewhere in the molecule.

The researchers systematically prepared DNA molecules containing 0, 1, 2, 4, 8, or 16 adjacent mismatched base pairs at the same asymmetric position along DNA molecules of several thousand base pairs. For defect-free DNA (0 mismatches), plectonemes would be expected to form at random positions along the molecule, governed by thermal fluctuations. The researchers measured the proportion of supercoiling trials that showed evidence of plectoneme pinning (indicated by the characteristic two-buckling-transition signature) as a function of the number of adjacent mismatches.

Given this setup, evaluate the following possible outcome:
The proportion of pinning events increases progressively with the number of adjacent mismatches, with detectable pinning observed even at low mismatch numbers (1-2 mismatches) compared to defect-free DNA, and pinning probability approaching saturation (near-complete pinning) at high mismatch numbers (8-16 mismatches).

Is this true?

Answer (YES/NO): NO